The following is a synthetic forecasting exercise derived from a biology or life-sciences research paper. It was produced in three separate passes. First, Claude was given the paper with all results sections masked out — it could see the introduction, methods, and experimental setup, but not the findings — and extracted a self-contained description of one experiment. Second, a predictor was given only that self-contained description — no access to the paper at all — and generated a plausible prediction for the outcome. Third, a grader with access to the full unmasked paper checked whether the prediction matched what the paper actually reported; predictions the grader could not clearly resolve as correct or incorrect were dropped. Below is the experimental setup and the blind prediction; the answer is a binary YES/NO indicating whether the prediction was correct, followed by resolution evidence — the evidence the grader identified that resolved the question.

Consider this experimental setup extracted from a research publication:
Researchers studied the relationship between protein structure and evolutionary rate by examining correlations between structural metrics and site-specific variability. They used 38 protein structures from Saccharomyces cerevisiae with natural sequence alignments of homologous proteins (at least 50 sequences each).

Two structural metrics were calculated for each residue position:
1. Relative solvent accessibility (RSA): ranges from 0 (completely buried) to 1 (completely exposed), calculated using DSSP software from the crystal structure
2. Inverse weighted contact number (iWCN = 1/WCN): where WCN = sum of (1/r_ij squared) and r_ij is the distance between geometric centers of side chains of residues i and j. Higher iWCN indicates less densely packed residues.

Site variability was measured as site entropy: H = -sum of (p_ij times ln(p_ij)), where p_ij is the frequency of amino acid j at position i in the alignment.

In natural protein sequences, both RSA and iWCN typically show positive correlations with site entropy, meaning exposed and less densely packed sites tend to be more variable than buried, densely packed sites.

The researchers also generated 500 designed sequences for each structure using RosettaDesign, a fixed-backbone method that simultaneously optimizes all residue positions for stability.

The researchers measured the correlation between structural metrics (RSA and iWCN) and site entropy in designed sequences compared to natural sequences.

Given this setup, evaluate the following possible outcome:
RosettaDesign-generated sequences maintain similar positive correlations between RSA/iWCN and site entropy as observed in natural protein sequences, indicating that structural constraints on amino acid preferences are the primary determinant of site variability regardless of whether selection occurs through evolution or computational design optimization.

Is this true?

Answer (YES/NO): NO